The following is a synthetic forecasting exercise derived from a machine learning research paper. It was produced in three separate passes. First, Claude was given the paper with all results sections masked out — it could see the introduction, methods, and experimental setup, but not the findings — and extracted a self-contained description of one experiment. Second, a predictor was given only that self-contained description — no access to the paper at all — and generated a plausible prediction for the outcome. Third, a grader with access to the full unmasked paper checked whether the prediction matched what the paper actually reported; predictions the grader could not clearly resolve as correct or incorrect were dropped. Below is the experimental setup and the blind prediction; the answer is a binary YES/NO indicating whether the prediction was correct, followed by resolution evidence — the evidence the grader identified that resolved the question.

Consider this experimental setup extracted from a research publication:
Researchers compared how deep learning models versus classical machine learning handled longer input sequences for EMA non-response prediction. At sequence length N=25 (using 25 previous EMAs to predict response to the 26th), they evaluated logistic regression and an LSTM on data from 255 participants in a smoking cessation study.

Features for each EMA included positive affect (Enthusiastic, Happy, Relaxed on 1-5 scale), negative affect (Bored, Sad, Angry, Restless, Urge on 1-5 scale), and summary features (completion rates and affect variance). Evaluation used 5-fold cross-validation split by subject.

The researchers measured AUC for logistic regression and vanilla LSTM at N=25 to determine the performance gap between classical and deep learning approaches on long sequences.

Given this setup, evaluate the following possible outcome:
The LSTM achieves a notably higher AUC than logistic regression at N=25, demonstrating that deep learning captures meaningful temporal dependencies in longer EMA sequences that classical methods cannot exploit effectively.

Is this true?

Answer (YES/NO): YES